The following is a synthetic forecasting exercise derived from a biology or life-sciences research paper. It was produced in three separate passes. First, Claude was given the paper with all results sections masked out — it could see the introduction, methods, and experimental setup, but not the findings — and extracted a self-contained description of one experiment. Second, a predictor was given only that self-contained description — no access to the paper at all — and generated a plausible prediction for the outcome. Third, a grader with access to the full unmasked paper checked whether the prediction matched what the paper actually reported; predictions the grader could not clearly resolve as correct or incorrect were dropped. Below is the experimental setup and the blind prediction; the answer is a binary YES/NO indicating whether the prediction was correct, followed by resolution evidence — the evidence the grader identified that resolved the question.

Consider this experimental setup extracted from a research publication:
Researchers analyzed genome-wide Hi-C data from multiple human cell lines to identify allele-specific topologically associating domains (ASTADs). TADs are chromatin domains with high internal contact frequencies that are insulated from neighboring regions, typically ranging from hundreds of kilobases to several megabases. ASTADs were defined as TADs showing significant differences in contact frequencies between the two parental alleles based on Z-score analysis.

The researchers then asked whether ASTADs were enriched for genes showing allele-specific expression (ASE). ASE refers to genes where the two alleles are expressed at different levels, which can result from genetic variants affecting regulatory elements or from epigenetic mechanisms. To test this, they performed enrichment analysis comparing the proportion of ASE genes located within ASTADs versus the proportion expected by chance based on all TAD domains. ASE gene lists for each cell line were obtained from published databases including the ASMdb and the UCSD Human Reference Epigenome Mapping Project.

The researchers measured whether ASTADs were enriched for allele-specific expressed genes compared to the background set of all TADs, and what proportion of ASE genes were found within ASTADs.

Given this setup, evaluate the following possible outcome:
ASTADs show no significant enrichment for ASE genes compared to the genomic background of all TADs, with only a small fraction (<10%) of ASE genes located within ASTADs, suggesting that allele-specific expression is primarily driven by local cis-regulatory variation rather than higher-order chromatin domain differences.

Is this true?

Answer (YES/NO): NO